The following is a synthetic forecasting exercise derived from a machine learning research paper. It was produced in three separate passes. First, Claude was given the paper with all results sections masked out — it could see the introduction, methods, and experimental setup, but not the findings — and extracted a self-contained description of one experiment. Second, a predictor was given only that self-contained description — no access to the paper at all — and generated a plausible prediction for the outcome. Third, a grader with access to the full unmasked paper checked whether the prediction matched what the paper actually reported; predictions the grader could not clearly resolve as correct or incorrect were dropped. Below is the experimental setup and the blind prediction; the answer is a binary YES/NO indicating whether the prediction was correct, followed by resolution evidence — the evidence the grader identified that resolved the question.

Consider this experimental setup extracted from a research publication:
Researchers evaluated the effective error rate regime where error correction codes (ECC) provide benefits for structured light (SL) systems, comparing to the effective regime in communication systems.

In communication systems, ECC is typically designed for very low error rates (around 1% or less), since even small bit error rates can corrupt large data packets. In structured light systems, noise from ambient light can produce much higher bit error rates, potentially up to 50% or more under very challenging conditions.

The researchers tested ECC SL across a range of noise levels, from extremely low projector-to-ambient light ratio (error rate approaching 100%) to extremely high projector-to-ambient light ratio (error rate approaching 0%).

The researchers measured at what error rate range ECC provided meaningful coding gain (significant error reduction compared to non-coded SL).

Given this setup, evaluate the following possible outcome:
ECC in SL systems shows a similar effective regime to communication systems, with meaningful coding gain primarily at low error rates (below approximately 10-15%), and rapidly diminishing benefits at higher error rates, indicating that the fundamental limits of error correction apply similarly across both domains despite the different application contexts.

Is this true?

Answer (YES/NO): NO